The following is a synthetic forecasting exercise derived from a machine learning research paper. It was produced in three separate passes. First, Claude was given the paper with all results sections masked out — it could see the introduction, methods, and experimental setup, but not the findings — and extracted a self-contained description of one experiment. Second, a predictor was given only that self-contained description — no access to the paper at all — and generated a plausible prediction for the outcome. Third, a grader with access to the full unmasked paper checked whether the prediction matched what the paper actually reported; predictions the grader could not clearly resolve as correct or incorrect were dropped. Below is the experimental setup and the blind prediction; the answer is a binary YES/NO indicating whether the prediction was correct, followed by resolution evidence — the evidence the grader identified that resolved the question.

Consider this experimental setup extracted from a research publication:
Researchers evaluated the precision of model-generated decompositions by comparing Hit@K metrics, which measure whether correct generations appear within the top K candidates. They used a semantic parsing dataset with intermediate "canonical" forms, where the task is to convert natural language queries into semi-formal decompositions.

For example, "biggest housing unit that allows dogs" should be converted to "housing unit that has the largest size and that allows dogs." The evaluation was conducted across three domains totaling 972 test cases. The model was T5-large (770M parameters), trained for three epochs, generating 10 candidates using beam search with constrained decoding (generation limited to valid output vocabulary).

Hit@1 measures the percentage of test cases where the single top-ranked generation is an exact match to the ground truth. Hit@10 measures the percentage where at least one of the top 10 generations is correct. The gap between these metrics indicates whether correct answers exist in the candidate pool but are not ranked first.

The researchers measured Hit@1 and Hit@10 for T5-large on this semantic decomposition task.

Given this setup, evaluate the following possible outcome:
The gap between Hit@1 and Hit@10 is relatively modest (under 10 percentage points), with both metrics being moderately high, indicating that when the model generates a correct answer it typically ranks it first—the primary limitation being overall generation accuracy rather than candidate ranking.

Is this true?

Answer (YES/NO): NO